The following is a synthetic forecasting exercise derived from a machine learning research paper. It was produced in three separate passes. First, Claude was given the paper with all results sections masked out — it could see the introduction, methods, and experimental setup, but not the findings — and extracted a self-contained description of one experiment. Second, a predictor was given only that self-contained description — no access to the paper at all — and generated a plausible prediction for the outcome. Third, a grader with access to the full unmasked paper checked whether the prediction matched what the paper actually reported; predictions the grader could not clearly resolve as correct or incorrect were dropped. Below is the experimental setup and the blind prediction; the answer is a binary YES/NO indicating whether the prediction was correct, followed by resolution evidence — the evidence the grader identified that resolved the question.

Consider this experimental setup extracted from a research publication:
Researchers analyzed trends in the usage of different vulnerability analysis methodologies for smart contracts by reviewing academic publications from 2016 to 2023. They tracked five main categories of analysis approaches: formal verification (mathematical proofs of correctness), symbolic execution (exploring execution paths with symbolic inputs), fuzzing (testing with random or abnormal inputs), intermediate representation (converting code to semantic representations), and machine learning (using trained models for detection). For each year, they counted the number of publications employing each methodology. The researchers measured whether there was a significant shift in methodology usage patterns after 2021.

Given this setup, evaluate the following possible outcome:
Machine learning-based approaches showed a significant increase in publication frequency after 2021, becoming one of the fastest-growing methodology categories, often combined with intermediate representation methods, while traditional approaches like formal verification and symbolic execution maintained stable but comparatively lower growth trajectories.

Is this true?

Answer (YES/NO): NO